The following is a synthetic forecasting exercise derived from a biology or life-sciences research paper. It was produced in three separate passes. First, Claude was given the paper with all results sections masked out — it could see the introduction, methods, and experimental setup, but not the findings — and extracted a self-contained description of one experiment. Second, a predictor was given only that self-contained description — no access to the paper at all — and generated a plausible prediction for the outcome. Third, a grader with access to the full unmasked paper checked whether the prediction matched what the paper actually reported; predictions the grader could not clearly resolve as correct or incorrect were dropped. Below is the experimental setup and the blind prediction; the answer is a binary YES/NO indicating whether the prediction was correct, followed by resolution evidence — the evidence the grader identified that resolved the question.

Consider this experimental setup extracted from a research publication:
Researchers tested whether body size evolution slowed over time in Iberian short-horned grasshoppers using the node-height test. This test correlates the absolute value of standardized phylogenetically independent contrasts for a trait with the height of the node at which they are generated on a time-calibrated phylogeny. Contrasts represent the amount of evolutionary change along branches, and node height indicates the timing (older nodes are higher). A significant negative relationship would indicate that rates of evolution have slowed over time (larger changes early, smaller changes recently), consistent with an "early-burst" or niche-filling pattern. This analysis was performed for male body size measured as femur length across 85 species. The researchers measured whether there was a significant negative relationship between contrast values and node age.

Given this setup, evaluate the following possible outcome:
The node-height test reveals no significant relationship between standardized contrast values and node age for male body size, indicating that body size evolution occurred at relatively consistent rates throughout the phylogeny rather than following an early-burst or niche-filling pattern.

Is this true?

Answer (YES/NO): YES